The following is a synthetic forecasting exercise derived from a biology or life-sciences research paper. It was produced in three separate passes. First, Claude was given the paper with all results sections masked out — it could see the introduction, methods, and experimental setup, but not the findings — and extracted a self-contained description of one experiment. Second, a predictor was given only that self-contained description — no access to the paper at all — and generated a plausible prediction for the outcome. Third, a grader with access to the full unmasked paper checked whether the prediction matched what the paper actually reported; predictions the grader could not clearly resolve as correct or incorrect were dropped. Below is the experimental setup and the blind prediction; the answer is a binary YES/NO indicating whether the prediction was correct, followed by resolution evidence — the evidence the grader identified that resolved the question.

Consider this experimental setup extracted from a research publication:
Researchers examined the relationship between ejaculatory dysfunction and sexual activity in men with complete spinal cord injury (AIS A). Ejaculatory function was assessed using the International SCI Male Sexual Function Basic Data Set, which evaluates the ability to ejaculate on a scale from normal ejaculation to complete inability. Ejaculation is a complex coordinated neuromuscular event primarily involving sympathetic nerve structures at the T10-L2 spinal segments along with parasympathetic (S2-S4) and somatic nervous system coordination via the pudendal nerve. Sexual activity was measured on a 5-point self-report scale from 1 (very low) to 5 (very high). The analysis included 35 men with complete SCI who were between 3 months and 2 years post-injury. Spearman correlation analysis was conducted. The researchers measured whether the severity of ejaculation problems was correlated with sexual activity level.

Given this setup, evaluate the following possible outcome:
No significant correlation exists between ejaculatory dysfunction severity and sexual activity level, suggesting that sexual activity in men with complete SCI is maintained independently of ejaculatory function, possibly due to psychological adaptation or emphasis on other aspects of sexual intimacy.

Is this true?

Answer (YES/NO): NO